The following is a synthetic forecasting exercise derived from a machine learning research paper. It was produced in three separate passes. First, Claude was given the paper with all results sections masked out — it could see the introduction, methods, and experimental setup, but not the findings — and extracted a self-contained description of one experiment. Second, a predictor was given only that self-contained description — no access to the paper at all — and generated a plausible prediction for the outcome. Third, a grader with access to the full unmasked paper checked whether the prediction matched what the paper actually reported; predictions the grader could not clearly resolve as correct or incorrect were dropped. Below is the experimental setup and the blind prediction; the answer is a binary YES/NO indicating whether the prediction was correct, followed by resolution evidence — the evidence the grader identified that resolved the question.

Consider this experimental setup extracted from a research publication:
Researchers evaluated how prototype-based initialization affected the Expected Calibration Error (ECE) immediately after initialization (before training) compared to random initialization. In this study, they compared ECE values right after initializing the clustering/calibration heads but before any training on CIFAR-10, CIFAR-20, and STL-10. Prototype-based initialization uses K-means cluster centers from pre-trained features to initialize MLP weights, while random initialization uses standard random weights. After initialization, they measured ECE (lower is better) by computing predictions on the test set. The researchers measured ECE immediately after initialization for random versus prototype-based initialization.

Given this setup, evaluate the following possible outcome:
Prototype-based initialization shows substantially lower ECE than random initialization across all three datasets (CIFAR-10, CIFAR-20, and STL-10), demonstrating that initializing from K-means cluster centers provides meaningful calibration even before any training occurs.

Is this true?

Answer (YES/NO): NO